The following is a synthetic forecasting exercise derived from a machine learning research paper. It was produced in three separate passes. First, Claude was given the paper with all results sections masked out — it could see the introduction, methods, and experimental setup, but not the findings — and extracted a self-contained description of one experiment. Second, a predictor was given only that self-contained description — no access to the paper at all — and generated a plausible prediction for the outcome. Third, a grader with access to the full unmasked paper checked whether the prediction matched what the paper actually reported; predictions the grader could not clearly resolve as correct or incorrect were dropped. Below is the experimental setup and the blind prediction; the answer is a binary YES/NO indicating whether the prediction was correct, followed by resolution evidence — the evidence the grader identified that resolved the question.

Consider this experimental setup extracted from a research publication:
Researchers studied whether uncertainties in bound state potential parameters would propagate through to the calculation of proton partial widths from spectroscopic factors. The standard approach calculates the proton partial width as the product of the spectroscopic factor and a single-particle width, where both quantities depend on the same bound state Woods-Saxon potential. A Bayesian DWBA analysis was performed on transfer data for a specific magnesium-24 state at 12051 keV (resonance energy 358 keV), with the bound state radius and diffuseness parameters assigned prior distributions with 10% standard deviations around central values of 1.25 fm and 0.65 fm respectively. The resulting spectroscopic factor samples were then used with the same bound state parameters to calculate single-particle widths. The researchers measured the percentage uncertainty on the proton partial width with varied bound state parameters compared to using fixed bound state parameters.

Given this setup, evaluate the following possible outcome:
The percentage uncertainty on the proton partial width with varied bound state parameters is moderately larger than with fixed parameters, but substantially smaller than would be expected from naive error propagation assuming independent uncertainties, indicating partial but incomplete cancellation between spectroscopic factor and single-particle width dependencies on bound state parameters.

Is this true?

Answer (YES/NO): NO